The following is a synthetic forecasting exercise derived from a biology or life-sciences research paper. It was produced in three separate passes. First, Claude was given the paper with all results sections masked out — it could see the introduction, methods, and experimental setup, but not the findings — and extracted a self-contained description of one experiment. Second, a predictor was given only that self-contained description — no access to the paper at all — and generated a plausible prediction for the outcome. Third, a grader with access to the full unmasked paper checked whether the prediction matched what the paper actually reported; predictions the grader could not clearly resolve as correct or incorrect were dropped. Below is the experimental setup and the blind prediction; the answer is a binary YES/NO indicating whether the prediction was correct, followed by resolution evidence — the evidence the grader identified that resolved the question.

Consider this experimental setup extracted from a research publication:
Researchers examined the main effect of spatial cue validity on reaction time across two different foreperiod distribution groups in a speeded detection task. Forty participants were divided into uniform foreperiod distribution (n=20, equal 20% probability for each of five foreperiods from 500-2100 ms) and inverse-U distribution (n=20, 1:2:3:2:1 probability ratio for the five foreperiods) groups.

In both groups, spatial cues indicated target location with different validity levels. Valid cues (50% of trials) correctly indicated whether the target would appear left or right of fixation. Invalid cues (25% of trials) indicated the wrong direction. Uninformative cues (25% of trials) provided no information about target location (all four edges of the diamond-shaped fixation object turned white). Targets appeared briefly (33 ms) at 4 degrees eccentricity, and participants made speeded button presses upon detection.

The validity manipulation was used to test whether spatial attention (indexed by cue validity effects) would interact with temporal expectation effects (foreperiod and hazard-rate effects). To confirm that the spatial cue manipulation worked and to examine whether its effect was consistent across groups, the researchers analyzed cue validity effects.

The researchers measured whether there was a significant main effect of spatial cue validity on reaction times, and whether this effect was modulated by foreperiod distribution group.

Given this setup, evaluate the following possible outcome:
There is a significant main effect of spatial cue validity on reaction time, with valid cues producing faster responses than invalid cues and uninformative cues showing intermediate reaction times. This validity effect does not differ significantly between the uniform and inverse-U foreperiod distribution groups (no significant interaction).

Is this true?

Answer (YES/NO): YES